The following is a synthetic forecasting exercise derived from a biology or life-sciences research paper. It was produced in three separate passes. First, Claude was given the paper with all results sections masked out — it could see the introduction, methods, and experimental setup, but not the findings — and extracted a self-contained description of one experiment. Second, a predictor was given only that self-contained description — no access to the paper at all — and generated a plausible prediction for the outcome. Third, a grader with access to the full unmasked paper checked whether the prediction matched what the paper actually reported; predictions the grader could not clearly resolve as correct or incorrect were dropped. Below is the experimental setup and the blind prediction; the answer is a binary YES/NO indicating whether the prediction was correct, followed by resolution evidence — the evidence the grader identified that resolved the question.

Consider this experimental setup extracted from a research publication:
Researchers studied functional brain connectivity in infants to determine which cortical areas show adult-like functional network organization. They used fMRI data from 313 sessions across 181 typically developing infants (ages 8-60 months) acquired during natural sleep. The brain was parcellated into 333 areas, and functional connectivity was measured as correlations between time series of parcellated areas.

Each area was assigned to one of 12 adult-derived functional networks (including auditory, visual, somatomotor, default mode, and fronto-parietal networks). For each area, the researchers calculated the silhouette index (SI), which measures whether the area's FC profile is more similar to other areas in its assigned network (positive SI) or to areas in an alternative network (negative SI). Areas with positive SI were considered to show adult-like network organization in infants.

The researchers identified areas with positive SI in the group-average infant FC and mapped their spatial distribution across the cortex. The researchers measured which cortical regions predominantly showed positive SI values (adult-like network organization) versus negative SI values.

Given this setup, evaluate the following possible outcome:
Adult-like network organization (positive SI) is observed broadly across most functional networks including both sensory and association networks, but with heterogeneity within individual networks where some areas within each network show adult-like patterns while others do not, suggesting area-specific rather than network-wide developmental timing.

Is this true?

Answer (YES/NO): YES